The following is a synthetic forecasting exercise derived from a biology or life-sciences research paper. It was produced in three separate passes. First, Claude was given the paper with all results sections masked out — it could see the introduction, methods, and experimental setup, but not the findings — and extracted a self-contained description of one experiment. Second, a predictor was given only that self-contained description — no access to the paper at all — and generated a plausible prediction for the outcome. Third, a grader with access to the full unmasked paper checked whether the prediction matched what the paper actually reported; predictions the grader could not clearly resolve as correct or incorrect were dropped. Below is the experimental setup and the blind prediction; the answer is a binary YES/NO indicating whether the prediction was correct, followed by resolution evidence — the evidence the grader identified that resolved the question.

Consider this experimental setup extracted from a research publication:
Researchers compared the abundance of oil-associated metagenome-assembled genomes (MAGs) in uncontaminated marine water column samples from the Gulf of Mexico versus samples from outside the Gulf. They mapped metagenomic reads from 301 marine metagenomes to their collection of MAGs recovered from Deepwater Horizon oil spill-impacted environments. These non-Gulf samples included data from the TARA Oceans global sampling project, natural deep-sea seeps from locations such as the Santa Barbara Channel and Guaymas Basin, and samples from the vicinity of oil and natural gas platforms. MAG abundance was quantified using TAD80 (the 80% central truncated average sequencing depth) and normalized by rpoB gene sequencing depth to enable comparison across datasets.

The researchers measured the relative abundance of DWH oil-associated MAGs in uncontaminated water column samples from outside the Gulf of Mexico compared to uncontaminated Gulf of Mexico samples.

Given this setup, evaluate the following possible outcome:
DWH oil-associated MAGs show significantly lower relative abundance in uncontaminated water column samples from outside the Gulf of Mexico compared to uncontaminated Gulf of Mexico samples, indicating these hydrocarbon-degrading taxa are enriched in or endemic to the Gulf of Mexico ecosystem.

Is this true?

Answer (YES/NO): YES